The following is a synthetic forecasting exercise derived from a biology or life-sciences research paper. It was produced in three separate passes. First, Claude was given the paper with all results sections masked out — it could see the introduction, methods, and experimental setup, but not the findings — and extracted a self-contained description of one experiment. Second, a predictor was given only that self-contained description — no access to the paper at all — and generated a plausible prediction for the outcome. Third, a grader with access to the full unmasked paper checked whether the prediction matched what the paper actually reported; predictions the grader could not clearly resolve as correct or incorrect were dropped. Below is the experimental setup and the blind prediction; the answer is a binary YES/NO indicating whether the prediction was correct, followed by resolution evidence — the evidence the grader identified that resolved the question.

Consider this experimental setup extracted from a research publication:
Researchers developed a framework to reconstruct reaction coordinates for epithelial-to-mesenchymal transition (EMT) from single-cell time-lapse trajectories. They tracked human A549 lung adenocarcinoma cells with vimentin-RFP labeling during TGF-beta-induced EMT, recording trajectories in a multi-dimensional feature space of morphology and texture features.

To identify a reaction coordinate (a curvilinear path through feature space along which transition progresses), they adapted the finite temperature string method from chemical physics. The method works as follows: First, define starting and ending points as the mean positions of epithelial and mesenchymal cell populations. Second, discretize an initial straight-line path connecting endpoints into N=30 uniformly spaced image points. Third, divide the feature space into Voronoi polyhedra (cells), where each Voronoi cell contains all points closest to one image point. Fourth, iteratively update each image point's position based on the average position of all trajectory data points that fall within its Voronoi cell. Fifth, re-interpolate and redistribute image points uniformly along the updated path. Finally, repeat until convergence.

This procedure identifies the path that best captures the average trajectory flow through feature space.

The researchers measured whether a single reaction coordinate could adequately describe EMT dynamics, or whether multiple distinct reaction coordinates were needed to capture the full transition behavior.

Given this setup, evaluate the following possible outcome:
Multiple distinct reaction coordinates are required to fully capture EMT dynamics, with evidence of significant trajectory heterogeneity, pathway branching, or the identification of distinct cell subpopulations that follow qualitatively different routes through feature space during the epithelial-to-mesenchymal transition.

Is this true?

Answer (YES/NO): YES